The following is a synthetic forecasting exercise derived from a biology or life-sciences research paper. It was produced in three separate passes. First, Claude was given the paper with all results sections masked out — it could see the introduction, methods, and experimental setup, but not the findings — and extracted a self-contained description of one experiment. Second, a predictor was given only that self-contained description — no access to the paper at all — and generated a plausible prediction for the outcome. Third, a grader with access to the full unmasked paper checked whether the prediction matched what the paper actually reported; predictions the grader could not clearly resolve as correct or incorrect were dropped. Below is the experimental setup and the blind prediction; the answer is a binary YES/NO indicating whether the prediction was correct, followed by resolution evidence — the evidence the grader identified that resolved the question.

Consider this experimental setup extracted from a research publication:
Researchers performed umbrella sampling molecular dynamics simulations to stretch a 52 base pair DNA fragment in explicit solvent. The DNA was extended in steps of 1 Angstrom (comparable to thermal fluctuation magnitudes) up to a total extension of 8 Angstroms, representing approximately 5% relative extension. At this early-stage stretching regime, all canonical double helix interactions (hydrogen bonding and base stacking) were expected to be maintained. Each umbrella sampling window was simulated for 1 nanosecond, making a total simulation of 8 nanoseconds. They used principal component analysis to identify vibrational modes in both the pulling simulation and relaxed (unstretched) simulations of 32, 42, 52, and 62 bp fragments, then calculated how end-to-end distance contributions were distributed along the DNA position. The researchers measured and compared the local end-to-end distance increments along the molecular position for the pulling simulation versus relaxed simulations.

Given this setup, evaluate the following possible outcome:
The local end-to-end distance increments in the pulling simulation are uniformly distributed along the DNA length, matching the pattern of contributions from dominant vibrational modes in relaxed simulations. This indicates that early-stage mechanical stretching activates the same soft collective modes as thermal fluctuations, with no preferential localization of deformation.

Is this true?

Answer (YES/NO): NO